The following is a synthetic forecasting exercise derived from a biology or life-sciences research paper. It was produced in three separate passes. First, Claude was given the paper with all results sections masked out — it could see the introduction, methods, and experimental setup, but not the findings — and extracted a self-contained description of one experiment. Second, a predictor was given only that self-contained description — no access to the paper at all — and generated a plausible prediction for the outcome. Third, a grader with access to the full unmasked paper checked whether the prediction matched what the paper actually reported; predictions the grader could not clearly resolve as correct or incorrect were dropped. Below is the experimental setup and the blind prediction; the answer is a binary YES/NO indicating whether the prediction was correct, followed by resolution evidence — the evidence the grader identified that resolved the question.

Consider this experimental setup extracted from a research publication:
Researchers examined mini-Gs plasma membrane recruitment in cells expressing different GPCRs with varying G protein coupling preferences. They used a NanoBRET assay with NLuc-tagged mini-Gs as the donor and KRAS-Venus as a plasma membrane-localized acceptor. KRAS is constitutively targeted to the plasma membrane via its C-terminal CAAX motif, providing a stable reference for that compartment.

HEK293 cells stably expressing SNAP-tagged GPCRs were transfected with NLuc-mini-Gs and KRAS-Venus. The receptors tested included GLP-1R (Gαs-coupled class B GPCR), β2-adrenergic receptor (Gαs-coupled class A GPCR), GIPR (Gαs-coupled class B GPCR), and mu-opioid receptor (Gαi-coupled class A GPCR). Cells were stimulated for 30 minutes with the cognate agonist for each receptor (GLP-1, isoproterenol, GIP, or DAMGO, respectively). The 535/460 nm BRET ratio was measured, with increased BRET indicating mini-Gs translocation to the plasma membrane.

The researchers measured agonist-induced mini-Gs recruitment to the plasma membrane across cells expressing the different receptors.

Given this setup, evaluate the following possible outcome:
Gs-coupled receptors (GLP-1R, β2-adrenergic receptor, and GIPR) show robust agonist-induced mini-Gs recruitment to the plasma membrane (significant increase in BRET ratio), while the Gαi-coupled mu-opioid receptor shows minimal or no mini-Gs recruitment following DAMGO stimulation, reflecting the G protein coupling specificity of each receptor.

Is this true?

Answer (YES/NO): YES